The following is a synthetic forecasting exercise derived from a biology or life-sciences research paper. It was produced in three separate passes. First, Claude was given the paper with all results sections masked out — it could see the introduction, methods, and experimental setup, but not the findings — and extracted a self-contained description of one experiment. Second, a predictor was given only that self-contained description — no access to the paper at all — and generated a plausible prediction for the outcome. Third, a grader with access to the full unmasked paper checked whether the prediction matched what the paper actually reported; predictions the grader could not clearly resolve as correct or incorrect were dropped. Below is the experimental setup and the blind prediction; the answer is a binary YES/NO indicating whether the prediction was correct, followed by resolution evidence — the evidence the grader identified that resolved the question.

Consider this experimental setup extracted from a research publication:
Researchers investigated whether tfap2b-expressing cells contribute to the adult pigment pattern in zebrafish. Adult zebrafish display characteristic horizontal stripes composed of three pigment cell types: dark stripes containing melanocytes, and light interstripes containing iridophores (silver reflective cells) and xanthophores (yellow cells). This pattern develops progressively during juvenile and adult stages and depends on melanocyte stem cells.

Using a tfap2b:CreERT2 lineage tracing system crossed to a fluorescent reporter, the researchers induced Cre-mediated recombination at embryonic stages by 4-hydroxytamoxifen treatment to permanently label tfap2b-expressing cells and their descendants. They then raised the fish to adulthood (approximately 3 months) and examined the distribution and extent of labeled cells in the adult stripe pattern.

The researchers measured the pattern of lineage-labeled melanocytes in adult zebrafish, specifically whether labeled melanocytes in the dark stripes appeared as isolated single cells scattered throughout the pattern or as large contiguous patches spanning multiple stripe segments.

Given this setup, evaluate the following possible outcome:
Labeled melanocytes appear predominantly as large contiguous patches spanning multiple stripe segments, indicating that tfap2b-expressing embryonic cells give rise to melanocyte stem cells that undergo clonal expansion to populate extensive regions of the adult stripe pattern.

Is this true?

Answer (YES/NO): YES